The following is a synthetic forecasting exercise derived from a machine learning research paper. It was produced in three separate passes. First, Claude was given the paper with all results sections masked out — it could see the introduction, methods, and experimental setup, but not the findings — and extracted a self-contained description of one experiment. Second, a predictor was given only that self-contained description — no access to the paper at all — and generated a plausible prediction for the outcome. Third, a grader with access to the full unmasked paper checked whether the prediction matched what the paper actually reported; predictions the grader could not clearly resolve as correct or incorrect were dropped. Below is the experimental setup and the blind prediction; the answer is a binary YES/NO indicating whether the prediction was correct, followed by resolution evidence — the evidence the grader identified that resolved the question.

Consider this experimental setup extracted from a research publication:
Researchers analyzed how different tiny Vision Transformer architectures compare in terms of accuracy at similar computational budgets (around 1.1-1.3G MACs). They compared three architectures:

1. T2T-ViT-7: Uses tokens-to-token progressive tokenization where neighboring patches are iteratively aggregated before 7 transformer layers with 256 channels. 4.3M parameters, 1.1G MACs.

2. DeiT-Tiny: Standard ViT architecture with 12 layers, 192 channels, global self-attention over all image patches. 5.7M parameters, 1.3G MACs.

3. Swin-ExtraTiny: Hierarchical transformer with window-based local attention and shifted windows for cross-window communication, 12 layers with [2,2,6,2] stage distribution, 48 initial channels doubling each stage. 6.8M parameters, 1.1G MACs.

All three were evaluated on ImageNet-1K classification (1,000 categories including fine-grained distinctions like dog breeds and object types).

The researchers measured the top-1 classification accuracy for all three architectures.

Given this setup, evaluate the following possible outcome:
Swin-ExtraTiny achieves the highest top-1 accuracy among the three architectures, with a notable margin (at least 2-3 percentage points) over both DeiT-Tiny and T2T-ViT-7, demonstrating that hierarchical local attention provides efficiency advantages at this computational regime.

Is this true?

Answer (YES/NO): YES